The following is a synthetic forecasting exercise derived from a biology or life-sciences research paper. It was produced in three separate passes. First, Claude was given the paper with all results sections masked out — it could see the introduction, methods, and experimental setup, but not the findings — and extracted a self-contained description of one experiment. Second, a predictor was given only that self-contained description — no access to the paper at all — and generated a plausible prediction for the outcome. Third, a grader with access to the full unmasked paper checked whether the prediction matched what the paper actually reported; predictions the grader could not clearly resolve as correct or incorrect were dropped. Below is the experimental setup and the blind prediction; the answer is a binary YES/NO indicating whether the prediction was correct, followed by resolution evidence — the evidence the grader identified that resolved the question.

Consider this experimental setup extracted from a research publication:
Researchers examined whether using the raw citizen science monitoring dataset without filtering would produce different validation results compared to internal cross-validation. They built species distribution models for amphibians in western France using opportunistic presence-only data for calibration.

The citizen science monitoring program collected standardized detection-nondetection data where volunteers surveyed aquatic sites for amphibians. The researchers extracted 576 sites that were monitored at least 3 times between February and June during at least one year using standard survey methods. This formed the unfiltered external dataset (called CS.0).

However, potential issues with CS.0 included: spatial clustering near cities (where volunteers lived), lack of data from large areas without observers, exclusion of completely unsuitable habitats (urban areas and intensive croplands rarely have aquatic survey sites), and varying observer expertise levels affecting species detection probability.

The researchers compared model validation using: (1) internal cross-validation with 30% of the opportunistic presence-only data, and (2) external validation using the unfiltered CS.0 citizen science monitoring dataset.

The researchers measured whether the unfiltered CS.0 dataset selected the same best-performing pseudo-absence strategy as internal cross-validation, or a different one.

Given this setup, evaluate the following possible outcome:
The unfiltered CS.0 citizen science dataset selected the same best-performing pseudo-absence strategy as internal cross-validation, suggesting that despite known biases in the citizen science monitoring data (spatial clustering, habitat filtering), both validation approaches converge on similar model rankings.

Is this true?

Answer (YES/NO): YES